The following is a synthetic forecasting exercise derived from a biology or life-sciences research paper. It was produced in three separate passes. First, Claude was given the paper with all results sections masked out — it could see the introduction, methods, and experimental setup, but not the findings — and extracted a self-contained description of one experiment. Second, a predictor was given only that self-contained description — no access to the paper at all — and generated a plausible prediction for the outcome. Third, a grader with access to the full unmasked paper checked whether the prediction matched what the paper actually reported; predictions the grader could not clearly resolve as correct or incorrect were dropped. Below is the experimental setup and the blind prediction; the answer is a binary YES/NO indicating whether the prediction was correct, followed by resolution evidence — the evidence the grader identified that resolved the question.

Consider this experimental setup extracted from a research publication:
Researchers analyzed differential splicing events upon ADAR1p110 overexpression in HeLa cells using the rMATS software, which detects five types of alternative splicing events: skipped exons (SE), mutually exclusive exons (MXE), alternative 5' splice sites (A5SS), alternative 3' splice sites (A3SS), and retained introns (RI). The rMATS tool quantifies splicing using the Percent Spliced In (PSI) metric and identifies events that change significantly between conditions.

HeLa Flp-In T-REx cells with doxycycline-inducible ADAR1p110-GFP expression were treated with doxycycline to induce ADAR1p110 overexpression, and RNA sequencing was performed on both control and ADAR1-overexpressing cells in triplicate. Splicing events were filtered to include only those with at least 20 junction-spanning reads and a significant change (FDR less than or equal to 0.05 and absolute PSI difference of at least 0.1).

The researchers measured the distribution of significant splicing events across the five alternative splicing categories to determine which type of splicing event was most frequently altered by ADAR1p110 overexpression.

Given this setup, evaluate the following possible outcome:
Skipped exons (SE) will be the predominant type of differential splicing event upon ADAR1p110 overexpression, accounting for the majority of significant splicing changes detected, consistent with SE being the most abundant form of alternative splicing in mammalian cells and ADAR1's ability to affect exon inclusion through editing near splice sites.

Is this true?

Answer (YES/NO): YES